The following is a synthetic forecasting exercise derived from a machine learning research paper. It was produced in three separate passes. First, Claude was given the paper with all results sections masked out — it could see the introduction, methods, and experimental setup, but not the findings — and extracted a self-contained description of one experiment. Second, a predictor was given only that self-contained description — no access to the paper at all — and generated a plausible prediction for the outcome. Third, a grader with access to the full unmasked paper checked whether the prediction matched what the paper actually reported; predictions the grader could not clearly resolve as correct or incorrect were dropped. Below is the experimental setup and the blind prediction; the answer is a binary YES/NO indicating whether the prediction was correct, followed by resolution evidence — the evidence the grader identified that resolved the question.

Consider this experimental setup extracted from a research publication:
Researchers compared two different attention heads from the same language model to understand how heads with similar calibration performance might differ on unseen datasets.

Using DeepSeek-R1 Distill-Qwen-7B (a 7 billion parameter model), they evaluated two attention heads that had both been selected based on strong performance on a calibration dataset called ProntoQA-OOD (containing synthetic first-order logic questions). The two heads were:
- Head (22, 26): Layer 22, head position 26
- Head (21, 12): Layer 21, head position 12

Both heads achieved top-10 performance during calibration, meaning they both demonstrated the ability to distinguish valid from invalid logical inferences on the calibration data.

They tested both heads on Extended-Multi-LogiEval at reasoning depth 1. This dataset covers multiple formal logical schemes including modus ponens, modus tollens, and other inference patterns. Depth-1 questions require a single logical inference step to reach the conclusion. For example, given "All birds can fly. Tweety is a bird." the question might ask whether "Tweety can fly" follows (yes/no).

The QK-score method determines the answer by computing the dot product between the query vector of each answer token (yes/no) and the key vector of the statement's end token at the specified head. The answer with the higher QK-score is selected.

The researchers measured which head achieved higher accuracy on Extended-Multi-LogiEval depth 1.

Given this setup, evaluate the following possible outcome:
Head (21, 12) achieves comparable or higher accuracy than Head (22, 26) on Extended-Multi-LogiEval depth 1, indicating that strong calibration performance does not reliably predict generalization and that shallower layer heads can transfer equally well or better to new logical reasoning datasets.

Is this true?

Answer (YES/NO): YES